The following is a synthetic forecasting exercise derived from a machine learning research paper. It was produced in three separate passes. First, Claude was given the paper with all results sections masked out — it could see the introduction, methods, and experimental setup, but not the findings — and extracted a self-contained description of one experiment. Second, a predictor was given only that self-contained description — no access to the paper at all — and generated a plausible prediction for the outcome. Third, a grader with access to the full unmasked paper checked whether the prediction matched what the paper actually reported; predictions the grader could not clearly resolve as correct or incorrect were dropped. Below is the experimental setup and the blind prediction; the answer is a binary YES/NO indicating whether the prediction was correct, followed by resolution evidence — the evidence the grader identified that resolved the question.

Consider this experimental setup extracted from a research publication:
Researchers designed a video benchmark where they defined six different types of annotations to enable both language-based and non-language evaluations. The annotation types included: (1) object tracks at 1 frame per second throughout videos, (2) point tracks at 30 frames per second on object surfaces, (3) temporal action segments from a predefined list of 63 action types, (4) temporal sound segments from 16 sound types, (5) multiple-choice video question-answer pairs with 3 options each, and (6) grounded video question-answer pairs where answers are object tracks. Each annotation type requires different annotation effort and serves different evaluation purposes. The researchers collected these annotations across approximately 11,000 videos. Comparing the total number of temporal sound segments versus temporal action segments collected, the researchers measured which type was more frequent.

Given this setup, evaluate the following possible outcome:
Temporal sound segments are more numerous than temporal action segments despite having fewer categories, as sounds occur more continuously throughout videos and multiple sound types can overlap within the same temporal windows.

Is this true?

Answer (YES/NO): YES